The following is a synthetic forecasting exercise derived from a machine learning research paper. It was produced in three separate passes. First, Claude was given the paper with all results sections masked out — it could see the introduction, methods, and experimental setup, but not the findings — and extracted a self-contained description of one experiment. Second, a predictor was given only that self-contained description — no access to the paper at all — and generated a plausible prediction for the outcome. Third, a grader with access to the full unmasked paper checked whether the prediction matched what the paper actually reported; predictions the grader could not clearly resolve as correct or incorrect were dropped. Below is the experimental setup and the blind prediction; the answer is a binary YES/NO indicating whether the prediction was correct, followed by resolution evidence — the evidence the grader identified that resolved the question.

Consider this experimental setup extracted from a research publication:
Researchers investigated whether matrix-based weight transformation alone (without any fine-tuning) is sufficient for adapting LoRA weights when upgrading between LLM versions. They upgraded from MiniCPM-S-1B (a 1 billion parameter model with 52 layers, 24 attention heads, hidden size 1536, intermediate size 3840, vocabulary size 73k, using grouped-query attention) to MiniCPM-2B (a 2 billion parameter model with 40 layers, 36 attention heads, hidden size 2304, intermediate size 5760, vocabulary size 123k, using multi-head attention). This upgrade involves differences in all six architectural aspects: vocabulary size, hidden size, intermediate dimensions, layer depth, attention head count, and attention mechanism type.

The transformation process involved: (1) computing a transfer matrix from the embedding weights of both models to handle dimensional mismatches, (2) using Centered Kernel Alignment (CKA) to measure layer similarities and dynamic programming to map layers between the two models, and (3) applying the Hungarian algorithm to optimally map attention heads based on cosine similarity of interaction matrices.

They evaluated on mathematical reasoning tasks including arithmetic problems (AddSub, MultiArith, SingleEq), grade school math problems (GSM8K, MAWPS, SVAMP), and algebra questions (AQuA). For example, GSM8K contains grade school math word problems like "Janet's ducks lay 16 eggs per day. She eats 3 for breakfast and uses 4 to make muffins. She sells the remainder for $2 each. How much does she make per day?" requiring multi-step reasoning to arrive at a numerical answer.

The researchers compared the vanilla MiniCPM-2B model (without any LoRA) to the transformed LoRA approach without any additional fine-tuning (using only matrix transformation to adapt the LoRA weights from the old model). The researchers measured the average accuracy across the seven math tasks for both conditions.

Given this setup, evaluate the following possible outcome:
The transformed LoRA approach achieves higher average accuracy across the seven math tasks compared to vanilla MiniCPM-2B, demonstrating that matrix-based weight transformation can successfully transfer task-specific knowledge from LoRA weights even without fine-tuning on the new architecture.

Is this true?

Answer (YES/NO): NO